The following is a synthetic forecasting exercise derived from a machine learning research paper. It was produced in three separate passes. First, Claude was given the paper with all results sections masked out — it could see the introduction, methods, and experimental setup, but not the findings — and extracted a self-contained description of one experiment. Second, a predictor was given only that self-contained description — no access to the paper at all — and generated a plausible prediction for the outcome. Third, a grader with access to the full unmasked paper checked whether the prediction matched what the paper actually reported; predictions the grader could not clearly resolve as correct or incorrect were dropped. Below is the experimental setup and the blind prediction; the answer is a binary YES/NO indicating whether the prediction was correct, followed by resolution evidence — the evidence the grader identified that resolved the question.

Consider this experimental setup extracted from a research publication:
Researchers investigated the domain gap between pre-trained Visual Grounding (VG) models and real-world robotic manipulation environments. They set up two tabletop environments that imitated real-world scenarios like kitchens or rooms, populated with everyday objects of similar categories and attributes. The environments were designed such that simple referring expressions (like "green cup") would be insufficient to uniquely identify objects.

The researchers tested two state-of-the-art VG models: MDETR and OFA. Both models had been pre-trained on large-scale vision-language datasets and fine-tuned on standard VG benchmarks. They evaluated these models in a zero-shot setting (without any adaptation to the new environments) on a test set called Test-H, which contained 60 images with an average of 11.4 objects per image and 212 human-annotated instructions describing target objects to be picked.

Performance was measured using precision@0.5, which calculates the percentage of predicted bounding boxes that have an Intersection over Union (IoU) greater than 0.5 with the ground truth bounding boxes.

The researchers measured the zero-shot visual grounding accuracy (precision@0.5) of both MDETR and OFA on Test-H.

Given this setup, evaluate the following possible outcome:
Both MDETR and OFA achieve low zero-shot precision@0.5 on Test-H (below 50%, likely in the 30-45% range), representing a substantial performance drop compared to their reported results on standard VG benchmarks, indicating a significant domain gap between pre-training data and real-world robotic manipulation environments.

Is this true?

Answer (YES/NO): NO